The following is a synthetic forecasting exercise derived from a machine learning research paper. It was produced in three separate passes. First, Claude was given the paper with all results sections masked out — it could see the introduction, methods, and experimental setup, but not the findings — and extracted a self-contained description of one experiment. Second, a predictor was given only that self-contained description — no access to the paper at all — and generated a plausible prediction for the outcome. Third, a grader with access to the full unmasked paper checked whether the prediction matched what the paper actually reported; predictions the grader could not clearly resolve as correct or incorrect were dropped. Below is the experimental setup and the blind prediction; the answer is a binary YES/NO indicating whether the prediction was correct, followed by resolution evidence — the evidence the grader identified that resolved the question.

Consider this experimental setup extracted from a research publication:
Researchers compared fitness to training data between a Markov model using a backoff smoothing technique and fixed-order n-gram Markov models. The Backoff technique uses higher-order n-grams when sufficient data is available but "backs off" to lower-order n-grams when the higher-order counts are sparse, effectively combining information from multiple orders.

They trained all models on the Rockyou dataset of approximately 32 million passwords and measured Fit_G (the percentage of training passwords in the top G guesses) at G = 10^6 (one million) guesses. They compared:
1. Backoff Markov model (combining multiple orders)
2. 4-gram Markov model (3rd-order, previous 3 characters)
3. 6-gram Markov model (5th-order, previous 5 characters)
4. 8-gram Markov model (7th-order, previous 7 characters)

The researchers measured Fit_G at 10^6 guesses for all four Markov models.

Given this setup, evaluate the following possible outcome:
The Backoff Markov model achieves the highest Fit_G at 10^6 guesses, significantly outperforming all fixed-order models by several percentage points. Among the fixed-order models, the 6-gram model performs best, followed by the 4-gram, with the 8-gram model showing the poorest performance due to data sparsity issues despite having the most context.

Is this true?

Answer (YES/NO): NO